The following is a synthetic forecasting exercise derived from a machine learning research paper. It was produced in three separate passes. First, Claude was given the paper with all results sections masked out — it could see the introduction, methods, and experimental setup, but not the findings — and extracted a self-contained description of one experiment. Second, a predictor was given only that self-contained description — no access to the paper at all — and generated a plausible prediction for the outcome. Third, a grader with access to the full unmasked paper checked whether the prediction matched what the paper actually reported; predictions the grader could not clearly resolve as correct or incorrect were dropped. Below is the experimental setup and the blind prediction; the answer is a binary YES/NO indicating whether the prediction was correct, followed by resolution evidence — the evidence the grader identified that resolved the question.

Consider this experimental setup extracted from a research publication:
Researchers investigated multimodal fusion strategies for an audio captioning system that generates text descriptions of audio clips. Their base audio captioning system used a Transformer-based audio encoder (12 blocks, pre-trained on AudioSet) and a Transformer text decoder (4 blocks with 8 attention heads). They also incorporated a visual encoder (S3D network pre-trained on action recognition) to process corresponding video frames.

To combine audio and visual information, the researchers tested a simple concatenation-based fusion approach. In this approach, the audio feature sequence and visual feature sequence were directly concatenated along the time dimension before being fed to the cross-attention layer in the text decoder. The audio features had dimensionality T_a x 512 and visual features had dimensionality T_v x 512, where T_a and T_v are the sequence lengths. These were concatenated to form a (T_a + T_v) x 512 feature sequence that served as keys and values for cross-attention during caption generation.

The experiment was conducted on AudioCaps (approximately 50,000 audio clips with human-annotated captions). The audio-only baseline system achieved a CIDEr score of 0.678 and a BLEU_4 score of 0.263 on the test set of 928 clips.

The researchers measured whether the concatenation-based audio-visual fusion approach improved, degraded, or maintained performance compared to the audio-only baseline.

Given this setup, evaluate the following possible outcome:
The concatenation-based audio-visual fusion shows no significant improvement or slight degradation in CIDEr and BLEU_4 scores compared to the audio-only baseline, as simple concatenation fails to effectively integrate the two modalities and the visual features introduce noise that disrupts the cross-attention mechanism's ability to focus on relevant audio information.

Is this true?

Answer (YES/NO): YES